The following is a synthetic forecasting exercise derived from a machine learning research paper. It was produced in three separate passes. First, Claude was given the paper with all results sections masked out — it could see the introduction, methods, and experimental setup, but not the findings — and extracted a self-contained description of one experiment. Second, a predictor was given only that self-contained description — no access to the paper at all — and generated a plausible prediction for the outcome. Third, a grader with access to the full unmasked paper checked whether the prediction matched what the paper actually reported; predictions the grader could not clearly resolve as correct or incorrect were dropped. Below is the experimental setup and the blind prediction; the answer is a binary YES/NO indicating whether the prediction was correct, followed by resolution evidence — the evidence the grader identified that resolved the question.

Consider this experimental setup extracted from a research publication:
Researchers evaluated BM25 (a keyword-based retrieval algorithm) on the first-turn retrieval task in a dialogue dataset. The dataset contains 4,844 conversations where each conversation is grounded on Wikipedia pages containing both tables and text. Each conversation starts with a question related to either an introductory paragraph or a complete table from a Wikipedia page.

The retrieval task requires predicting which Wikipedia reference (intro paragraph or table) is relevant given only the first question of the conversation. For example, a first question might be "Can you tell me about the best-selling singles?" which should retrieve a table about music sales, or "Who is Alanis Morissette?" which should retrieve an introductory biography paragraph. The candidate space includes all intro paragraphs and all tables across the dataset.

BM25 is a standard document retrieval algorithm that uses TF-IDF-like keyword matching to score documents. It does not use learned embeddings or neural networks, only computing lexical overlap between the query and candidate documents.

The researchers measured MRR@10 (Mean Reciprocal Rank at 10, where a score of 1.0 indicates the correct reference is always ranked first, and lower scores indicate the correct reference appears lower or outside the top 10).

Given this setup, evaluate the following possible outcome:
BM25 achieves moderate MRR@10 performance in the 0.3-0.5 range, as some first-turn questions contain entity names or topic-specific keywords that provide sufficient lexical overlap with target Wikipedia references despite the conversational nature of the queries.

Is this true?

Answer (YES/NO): YES